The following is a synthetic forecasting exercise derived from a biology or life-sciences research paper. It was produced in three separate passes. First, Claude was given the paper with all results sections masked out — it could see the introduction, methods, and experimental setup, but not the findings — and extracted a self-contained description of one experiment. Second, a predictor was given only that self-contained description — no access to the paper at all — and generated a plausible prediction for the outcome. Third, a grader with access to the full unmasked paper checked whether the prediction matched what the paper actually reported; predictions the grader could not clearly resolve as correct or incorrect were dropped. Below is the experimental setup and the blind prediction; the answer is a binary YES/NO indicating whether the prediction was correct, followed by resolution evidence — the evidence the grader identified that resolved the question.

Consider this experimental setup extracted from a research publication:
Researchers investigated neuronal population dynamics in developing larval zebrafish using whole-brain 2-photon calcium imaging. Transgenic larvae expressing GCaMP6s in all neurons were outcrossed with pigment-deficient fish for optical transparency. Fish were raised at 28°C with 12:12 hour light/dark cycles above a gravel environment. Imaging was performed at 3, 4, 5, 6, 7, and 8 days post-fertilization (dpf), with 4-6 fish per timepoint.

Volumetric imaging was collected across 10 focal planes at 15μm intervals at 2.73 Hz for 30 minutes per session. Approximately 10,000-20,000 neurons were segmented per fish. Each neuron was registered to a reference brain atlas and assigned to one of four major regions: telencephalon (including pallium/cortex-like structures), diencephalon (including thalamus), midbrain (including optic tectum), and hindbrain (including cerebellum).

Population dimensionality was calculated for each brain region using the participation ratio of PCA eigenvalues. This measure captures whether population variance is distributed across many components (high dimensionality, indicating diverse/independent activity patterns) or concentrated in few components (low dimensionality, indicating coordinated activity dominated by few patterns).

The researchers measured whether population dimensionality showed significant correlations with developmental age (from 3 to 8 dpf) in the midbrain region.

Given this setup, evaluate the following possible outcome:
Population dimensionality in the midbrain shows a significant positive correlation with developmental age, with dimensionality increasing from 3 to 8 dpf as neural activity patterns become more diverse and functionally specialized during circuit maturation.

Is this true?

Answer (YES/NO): NO